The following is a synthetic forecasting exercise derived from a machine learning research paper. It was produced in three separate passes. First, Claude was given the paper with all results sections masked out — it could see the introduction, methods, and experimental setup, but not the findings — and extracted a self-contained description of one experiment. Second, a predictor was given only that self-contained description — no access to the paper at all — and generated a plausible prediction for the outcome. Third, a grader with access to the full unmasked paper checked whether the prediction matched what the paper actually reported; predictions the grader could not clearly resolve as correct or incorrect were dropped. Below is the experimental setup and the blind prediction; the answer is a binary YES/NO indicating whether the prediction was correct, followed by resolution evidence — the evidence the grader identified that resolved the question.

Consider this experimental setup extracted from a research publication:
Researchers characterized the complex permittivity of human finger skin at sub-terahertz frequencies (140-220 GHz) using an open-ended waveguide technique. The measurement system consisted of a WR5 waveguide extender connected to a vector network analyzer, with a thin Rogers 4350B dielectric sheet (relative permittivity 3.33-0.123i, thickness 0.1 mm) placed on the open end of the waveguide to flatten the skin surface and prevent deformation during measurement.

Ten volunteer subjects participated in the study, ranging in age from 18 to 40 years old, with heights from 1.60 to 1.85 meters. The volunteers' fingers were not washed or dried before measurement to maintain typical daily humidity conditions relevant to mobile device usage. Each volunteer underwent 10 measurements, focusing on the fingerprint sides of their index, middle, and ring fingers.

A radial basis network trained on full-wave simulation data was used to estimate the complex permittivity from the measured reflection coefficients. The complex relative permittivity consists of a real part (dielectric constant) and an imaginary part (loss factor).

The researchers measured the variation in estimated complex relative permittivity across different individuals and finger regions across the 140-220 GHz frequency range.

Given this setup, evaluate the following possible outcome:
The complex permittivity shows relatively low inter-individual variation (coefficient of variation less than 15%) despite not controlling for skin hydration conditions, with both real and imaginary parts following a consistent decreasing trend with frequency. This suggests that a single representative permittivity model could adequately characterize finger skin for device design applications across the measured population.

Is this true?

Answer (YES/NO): NO